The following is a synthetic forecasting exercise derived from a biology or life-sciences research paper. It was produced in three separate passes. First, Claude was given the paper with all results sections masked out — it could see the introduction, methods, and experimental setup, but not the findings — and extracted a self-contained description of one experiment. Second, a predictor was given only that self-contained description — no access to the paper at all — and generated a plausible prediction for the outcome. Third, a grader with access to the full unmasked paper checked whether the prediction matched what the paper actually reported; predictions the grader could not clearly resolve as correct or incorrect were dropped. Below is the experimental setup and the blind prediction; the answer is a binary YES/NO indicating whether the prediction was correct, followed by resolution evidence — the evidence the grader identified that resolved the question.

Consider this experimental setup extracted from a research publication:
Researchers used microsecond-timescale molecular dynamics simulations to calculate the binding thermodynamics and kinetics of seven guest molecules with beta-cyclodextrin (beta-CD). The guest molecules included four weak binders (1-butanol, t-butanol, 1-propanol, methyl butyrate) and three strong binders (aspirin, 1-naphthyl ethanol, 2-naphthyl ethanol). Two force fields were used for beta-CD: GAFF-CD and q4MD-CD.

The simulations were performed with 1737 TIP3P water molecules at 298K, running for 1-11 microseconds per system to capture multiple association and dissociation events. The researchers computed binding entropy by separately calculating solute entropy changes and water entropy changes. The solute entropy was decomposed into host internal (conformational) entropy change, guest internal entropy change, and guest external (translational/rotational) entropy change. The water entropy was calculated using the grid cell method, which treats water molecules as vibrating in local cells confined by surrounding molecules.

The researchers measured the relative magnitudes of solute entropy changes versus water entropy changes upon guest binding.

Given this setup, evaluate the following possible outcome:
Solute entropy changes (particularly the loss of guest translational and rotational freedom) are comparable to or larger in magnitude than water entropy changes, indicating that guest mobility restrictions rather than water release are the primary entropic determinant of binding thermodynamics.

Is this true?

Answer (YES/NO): NO